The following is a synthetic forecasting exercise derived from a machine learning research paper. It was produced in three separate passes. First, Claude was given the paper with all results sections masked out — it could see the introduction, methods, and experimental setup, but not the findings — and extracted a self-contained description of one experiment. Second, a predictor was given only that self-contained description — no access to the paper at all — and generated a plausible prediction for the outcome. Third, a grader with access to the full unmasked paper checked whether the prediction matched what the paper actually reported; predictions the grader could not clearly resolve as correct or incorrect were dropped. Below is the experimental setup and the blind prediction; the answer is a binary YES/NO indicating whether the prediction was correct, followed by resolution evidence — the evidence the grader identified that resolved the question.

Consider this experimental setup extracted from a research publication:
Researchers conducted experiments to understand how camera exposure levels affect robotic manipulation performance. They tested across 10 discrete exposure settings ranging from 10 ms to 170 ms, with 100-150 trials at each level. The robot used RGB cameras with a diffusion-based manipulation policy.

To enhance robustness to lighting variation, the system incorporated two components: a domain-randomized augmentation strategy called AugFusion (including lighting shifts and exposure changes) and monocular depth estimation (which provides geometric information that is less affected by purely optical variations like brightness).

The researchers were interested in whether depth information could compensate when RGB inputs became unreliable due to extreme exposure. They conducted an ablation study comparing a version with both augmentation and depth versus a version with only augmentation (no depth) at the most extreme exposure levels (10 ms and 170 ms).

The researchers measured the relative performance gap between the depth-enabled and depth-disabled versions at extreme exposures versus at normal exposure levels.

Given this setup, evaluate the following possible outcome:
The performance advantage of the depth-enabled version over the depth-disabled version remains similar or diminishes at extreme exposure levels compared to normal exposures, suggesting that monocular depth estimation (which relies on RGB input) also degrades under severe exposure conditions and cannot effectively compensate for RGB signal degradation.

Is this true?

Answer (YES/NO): NO